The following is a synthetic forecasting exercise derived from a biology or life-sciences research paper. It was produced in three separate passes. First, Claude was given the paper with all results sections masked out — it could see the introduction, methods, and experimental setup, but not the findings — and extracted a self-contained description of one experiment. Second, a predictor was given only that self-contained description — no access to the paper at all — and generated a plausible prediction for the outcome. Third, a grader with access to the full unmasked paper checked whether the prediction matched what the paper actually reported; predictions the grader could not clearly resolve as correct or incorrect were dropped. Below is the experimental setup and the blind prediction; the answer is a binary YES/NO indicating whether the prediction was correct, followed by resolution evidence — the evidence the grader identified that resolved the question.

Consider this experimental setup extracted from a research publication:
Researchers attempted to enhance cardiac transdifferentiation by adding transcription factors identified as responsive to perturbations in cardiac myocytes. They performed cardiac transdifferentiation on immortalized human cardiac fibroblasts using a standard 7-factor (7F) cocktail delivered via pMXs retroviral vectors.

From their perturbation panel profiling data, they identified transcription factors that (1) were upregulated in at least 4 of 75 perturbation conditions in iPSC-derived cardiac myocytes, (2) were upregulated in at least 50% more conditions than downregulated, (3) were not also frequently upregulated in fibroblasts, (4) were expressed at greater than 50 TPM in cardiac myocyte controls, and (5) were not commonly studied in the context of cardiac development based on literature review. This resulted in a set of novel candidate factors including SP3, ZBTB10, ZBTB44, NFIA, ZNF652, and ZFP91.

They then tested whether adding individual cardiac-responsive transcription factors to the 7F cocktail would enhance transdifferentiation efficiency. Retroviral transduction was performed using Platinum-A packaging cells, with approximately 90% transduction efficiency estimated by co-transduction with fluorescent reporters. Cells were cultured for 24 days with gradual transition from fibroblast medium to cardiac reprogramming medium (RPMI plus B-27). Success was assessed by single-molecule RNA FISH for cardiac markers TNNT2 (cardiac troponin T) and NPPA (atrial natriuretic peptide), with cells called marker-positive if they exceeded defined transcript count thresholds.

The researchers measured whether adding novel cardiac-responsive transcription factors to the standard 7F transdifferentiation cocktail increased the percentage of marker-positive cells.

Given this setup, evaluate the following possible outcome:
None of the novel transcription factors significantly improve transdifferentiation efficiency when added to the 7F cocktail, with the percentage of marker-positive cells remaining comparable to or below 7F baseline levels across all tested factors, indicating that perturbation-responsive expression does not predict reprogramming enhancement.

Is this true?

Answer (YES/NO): YES